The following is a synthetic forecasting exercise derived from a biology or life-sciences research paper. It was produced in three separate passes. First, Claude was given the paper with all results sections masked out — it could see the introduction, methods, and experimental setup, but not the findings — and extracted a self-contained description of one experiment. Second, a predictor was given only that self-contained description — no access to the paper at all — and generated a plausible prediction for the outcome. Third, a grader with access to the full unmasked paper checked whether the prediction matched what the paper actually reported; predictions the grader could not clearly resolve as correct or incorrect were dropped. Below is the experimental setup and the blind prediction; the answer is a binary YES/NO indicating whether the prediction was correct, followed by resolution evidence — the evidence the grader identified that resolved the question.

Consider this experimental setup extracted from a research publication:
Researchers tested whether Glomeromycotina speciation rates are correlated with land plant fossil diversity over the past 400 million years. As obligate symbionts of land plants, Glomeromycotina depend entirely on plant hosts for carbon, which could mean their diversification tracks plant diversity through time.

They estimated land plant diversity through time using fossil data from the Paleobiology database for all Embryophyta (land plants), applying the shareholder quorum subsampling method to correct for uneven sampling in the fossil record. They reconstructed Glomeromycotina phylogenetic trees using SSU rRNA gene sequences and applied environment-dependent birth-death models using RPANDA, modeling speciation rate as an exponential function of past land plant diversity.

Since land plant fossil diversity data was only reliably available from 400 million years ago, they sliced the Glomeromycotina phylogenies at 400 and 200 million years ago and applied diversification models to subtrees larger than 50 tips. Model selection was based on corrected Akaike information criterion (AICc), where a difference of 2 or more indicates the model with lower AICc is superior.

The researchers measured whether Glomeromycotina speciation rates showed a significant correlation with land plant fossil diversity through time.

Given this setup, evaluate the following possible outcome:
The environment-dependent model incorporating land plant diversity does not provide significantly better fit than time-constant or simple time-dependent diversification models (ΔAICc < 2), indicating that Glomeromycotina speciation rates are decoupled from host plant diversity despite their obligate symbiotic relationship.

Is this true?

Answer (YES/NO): YES